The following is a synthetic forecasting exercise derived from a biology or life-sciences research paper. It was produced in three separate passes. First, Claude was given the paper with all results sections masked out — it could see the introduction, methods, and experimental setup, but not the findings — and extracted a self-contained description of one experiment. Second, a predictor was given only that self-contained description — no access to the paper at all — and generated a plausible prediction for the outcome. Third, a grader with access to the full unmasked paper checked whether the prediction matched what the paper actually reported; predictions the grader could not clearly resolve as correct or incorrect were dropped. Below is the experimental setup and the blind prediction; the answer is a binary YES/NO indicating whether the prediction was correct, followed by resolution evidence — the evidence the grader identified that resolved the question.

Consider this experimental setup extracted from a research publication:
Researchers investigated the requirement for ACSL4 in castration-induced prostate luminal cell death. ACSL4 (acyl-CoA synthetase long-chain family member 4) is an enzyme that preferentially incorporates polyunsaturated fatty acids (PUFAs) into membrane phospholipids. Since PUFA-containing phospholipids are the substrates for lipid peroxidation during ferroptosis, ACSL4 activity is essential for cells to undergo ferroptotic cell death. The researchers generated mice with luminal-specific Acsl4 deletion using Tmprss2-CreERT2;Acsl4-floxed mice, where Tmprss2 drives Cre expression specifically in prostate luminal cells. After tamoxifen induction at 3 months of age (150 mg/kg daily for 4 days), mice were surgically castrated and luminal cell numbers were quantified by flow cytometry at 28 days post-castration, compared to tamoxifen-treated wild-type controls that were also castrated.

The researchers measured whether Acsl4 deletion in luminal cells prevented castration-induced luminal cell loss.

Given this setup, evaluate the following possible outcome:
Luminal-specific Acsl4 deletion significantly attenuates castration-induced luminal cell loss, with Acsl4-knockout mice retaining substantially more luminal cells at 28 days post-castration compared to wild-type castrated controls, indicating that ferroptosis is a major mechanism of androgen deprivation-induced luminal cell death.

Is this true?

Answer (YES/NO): NO